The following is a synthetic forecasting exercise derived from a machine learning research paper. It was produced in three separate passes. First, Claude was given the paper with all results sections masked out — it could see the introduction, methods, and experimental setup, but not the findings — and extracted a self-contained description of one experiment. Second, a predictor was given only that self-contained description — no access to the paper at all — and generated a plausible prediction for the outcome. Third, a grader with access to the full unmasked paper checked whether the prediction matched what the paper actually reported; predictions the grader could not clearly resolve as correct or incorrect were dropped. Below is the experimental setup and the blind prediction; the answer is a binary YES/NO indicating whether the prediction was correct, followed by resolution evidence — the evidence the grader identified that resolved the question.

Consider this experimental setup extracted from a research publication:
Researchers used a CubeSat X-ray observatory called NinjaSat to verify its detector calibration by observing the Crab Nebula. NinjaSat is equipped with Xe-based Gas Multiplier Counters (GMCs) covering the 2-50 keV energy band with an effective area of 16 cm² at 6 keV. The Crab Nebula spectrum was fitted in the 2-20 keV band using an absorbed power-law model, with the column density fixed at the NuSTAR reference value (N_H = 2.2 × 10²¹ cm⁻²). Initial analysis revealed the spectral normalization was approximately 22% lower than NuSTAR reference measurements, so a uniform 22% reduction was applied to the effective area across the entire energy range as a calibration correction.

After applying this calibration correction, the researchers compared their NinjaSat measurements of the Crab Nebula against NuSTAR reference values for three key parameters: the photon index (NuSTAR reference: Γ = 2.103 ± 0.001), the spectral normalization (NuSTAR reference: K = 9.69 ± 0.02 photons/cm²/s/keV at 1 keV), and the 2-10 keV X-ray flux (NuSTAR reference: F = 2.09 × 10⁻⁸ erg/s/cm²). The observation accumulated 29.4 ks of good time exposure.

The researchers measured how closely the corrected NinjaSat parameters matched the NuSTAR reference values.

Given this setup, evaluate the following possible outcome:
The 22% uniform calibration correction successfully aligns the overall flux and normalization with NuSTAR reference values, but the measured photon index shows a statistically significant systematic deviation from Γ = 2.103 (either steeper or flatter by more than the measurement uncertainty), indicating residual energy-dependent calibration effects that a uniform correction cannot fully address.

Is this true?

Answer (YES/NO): NO